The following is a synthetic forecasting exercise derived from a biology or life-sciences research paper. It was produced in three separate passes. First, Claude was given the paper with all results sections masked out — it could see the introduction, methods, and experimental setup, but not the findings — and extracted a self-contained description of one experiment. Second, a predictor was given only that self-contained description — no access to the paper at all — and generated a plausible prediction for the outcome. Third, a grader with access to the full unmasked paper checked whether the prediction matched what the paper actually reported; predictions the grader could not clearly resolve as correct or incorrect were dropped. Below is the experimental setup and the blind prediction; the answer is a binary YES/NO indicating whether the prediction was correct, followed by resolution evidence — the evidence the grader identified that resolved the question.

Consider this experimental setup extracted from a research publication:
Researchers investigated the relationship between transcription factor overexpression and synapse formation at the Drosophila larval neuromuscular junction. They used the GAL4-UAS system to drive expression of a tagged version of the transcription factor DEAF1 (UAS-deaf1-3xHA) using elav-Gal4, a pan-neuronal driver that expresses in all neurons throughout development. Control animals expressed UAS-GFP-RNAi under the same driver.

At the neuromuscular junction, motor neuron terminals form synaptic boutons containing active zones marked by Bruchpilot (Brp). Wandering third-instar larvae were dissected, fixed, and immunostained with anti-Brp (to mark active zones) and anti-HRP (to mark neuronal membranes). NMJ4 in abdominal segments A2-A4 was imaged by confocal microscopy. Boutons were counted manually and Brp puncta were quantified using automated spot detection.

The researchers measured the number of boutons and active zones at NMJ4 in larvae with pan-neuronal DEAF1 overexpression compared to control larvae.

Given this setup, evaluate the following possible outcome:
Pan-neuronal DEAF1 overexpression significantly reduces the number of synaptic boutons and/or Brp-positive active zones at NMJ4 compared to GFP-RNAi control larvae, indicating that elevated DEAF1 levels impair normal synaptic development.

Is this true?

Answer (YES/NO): YES